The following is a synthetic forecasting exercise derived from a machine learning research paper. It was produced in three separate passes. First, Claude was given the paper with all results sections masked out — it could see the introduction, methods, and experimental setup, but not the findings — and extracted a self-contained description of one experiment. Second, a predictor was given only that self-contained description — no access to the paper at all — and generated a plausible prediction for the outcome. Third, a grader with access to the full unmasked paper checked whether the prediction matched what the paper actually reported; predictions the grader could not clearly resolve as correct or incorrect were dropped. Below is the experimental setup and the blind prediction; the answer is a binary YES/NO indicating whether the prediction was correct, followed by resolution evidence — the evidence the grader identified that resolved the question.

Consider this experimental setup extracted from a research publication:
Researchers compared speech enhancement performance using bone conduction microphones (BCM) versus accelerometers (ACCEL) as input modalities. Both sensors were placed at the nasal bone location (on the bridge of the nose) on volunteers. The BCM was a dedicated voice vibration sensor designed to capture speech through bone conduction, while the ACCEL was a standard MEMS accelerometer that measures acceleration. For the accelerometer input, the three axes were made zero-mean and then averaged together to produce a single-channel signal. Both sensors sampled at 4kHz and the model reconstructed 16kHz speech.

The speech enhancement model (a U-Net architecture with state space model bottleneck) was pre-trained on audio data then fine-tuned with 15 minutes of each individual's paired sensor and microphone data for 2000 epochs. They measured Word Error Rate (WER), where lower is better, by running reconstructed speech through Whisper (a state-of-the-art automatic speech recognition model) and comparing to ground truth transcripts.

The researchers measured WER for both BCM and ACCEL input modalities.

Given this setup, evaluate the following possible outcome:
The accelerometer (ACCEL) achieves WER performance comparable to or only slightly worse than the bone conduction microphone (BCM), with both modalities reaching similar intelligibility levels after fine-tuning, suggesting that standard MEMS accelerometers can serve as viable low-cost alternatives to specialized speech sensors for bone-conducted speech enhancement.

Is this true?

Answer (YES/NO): NO